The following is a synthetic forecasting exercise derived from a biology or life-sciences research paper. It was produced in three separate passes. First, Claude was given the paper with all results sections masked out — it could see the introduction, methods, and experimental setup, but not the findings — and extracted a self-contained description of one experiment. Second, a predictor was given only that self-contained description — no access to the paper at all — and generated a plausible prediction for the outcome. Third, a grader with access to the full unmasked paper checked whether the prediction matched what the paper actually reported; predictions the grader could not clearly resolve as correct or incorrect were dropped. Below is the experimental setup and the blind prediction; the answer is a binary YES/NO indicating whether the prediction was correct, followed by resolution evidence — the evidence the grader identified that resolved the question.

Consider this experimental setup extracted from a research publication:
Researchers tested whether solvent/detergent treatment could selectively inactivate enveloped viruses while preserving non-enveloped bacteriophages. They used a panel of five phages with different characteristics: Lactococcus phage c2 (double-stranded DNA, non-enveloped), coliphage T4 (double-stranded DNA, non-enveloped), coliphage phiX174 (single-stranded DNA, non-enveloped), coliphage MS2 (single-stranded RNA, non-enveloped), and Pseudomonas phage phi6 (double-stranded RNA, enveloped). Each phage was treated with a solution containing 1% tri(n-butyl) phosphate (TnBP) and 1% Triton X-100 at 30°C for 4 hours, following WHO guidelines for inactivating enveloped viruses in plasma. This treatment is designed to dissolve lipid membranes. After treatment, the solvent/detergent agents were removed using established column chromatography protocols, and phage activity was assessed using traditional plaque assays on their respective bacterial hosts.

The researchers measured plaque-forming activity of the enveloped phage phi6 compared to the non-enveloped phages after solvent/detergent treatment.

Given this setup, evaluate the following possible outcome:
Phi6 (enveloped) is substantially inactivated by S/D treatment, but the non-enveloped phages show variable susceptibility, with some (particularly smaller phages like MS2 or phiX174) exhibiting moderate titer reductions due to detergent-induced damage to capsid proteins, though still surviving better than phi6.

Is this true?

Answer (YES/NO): NO